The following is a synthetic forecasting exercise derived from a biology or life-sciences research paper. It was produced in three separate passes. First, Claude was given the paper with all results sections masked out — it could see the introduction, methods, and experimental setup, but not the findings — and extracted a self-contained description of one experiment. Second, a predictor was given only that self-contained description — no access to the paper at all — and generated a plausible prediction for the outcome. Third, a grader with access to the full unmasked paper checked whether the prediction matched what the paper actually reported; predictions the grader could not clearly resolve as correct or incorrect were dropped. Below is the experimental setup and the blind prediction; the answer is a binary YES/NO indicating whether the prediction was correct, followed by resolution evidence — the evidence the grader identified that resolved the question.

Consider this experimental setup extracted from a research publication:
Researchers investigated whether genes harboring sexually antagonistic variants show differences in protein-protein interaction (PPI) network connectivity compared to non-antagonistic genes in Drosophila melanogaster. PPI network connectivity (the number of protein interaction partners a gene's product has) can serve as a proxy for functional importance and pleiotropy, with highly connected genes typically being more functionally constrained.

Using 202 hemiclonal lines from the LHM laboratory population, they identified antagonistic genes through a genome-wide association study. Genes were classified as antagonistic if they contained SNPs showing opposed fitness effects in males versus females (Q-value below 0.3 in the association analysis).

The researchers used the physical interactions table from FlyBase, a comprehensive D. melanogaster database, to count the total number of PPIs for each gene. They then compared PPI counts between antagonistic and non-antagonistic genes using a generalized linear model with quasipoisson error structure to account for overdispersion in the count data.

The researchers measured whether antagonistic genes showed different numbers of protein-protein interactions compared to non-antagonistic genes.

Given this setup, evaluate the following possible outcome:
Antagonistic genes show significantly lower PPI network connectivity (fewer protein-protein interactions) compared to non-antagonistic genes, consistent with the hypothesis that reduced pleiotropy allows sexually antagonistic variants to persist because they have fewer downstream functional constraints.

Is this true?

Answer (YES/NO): NO